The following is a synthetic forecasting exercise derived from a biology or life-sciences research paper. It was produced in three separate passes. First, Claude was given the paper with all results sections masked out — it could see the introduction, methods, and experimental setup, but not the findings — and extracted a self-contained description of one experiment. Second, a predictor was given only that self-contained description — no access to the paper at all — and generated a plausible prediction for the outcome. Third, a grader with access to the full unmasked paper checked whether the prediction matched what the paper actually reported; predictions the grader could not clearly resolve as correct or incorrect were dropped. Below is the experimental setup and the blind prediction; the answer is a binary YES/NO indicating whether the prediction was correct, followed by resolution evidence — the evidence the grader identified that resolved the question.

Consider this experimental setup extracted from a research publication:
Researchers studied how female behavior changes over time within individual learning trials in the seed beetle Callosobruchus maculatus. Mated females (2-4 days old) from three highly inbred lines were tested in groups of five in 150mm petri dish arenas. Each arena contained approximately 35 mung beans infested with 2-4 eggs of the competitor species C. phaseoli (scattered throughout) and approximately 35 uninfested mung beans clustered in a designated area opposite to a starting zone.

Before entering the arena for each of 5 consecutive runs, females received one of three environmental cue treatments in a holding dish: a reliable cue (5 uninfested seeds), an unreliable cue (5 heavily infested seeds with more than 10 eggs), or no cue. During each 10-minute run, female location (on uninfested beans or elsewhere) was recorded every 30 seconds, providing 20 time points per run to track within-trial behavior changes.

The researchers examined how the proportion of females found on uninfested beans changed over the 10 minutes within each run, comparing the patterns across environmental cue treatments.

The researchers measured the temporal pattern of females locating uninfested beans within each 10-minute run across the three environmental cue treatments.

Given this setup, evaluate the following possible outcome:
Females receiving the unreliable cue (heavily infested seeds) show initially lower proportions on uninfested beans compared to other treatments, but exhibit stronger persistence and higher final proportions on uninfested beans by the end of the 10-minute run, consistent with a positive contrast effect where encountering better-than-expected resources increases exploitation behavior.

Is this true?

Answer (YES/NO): NO